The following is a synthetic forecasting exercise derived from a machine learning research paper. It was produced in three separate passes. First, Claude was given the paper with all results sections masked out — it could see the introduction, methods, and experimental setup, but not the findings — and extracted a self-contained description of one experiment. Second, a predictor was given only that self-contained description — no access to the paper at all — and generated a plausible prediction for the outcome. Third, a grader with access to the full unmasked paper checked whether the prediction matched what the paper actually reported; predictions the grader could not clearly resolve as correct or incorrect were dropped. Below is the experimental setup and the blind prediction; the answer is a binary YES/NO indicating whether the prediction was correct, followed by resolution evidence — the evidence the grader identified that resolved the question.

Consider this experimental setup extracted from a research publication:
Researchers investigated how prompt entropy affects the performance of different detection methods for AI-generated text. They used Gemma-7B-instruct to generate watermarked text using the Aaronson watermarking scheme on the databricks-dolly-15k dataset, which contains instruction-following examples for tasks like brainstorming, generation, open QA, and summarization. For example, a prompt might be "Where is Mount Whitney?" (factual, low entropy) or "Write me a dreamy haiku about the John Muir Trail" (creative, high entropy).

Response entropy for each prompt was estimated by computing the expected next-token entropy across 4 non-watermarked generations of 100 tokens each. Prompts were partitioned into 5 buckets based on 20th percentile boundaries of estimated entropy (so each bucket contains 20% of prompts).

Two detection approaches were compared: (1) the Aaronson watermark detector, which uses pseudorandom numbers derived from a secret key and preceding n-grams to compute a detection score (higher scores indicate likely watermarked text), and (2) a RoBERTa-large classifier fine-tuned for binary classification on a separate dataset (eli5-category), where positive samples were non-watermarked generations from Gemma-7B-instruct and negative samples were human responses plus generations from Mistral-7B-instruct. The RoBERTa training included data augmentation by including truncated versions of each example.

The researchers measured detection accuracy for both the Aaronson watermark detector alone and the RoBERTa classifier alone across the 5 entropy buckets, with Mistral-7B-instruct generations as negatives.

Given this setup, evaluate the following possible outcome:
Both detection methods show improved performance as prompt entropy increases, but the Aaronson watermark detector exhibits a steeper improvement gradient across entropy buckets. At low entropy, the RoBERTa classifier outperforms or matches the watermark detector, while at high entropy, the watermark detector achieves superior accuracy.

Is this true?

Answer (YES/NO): NO